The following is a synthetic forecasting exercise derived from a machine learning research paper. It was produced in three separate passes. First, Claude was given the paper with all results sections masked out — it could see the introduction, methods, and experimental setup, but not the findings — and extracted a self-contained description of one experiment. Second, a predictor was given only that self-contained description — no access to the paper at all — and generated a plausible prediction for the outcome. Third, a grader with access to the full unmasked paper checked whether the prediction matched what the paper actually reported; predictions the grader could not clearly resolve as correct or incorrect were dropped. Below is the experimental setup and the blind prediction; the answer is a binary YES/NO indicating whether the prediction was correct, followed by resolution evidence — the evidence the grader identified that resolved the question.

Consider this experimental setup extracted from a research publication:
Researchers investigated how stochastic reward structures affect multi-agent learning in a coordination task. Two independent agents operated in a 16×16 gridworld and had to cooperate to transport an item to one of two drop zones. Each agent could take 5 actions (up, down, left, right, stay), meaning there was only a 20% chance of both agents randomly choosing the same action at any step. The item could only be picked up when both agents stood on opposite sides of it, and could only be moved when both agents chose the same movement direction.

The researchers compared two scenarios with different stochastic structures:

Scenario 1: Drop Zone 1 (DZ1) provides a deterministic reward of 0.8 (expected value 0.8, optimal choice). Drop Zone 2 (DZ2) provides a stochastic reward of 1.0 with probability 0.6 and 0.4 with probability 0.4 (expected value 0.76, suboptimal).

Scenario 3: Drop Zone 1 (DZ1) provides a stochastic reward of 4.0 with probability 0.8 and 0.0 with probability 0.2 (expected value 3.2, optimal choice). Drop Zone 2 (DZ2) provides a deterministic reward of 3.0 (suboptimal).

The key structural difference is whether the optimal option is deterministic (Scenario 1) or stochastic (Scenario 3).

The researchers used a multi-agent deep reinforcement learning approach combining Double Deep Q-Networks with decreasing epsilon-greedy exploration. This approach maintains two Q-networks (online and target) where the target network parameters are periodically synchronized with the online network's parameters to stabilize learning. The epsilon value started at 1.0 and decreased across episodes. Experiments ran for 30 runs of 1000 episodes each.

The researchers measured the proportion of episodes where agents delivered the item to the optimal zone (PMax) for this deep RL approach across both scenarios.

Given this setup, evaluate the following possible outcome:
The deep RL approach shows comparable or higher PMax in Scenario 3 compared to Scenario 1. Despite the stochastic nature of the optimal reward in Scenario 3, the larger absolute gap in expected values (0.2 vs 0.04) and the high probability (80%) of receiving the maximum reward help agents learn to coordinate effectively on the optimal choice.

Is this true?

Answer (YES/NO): NO